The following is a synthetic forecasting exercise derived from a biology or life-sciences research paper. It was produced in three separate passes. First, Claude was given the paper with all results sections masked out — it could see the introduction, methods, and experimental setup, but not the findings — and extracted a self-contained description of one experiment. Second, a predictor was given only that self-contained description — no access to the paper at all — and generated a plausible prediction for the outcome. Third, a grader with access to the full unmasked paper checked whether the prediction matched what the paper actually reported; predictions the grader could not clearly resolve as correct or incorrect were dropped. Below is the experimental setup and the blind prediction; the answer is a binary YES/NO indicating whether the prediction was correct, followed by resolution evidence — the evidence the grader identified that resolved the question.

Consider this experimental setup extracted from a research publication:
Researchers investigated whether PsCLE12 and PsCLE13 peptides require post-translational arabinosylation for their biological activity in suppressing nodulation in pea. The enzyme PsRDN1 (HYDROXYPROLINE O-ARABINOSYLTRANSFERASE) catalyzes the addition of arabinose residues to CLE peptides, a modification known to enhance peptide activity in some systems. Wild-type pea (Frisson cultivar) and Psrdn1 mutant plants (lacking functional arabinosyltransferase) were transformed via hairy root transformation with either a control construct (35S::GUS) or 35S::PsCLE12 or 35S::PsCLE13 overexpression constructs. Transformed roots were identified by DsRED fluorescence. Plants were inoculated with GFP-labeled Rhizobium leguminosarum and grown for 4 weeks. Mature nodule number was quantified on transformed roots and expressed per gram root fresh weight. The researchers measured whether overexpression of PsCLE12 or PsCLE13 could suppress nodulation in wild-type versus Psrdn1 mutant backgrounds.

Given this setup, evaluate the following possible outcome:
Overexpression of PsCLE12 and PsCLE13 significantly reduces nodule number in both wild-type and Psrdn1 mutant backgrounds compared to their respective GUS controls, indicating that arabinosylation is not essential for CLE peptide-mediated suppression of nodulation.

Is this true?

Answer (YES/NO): NO